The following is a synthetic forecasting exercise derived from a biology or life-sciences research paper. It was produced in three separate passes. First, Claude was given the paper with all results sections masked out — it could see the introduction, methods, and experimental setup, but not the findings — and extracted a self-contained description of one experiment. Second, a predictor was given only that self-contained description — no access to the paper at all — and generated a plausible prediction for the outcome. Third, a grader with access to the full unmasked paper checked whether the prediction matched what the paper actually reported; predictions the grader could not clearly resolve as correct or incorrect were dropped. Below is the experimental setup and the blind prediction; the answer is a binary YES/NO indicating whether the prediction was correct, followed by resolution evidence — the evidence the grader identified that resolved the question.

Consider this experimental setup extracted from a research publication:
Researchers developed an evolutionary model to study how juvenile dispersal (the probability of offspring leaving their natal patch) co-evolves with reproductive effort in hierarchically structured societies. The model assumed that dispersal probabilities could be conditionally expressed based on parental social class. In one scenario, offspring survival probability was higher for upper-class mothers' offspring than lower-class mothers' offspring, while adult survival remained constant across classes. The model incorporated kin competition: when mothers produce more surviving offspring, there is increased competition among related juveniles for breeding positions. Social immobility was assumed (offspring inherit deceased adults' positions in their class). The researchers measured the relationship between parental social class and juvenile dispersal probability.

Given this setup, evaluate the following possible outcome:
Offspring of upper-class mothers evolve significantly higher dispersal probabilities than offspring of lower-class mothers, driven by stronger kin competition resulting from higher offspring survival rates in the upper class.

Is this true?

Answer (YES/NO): YES